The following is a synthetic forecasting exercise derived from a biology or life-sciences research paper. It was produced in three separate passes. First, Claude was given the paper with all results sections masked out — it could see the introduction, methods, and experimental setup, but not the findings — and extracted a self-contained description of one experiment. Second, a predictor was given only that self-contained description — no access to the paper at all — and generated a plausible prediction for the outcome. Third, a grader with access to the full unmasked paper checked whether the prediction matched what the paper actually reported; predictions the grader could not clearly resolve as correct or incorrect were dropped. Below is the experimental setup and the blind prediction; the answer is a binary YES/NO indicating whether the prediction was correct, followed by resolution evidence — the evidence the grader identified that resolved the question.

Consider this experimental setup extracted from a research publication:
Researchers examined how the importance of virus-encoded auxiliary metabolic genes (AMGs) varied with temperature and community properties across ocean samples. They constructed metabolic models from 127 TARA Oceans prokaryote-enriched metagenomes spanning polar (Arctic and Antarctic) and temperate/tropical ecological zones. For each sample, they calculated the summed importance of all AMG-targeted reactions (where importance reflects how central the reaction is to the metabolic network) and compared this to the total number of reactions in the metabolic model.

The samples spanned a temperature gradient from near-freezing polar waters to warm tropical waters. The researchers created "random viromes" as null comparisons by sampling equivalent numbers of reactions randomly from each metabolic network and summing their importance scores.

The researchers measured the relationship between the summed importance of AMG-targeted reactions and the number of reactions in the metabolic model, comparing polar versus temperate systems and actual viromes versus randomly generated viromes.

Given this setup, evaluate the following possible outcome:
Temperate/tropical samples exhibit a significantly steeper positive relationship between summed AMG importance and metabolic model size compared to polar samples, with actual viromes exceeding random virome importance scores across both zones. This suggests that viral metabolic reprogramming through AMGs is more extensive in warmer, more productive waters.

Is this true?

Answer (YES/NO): NO